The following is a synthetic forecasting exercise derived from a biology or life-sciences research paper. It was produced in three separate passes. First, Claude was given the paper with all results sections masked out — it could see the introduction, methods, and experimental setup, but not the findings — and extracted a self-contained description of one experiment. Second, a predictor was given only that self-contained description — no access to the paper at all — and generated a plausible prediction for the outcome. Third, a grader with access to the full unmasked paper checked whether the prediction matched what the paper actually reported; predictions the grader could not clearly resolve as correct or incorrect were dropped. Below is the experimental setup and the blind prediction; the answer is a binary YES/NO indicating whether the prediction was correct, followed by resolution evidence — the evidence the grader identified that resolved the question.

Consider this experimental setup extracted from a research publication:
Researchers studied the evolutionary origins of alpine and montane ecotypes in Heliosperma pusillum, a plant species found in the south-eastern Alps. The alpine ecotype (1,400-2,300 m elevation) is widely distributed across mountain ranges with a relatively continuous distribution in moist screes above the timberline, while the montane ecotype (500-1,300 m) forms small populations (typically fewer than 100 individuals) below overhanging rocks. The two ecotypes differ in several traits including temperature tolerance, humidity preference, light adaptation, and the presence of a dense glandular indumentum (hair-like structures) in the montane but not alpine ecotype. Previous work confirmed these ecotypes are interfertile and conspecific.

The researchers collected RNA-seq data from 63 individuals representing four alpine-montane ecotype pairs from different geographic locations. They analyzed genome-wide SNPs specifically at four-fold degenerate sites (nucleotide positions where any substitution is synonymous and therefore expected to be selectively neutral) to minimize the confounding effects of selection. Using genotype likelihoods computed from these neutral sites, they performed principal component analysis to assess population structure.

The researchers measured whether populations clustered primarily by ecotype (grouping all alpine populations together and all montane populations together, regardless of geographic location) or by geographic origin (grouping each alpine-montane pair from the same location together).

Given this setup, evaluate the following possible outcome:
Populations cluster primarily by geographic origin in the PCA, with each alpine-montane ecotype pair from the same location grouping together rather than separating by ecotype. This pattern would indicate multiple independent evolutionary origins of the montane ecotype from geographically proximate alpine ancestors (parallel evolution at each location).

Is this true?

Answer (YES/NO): YES